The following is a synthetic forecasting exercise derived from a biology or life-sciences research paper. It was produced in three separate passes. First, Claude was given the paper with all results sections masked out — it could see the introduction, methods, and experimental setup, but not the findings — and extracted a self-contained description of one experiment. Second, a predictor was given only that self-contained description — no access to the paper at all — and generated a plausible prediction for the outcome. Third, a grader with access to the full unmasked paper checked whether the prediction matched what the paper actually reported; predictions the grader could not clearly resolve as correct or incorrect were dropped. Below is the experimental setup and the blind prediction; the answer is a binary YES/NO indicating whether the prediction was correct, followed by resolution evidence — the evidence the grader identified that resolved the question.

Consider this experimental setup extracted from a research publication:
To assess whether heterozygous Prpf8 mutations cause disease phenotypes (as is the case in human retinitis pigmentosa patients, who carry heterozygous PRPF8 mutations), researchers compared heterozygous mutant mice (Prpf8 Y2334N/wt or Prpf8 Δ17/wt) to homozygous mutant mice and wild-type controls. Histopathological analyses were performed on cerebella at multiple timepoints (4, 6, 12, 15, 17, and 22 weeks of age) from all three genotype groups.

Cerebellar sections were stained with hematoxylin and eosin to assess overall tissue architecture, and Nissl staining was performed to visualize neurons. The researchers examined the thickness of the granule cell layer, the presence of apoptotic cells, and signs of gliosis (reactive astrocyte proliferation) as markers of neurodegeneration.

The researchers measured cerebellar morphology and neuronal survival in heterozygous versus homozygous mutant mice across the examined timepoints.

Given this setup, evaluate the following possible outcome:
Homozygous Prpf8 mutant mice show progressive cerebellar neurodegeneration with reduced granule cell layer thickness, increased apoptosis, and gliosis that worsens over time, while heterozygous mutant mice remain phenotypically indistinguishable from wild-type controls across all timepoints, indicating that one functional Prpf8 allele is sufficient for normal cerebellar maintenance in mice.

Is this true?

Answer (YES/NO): YES